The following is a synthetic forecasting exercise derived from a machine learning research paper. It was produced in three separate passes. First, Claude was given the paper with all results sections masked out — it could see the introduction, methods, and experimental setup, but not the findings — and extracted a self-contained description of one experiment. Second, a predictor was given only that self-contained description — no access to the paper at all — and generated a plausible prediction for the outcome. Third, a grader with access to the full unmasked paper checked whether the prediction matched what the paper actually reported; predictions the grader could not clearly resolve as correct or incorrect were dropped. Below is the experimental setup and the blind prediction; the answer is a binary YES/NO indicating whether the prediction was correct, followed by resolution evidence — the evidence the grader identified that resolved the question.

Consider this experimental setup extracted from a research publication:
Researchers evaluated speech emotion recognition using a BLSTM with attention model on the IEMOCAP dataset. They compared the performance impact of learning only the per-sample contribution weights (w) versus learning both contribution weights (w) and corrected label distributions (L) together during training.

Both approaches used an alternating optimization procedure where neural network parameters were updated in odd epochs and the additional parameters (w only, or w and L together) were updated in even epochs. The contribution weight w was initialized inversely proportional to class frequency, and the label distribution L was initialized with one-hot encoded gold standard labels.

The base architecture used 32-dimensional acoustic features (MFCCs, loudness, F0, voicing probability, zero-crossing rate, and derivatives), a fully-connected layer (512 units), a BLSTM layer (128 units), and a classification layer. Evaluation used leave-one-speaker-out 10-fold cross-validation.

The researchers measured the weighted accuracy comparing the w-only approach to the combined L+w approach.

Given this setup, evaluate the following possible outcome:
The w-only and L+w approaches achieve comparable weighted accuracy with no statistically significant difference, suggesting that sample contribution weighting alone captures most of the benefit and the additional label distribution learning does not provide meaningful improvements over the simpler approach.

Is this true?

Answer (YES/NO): NO